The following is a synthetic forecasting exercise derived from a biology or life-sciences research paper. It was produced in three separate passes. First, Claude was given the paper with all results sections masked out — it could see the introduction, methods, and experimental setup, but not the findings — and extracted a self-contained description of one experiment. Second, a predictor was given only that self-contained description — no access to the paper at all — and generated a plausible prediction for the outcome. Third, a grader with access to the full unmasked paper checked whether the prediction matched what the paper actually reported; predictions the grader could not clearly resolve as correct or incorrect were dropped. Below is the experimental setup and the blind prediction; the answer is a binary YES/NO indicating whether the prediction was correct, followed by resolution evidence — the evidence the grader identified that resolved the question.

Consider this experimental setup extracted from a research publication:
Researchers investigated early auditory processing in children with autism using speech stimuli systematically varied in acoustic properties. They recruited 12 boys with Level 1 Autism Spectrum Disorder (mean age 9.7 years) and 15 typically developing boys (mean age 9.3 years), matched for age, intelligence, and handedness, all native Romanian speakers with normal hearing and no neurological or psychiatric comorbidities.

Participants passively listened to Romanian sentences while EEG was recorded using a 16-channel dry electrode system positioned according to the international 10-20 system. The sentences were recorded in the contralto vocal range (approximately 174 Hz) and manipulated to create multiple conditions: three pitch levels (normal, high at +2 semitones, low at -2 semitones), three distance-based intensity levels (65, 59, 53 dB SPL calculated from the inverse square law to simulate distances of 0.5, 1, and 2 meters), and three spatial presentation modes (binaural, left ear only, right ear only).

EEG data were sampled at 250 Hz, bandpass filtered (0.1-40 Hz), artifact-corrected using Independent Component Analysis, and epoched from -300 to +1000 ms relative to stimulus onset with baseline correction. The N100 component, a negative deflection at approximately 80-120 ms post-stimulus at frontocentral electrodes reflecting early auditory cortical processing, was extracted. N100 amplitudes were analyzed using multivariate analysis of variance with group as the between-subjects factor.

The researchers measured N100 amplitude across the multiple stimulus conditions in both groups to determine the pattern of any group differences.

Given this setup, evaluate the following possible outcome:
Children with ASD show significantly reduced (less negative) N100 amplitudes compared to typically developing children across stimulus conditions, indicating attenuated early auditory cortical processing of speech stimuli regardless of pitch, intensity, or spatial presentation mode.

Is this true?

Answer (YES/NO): NO